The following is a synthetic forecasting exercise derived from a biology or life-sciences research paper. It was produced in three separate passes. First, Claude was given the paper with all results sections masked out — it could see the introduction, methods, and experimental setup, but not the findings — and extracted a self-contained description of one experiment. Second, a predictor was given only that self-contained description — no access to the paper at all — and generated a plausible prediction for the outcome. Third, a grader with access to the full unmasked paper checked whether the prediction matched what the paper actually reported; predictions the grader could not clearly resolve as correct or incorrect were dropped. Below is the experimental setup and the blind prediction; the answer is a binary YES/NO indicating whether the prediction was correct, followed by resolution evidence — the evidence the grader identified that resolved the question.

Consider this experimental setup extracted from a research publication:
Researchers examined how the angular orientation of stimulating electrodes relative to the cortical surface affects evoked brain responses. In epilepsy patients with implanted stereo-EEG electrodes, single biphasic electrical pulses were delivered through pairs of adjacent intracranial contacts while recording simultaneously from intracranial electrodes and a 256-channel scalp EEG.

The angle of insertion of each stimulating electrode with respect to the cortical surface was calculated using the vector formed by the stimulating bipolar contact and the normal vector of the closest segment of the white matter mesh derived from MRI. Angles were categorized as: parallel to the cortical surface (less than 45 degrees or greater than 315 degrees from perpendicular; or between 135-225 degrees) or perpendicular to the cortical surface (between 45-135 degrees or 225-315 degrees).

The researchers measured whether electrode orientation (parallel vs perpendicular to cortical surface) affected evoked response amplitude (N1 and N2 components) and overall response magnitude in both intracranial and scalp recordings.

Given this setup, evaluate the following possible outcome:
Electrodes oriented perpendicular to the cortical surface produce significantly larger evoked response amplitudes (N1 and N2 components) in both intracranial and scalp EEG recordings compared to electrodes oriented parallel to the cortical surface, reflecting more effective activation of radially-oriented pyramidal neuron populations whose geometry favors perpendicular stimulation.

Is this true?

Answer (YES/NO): NO